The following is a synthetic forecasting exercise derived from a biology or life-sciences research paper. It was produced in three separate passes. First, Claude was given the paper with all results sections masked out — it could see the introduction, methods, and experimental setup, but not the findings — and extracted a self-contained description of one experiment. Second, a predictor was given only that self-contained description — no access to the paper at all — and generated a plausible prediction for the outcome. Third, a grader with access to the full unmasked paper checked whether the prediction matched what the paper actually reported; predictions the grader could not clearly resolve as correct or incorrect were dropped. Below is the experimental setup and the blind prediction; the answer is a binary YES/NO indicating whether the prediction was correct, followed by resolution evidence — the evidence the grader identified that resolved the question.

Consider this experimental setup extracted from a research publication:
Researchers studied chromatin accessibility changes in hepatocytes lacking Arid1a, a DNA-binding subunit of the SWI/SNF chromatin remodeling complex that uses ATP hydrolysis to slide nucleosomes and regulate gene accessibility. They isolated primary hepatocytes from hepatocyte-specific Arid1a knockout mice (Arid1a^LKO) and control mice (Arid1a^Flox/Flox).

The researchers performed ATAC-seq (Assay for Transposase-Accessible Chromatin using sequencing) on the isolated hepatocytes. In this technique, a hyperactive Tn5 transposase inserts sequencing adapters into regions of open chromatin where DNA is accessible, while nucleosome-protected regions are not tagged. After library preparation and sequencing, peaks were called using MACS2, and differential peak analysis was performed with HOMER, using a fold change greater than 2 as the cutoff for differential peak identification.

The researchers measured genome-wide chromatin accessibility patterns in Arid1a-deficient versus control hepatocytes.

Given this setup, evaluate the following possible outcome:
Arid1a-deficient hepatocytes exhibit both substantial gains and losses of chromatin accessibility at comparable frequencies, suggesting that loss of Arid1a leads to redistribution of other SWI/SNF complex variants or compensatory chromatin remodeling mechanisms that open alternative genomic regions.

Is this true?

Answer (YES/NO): NO